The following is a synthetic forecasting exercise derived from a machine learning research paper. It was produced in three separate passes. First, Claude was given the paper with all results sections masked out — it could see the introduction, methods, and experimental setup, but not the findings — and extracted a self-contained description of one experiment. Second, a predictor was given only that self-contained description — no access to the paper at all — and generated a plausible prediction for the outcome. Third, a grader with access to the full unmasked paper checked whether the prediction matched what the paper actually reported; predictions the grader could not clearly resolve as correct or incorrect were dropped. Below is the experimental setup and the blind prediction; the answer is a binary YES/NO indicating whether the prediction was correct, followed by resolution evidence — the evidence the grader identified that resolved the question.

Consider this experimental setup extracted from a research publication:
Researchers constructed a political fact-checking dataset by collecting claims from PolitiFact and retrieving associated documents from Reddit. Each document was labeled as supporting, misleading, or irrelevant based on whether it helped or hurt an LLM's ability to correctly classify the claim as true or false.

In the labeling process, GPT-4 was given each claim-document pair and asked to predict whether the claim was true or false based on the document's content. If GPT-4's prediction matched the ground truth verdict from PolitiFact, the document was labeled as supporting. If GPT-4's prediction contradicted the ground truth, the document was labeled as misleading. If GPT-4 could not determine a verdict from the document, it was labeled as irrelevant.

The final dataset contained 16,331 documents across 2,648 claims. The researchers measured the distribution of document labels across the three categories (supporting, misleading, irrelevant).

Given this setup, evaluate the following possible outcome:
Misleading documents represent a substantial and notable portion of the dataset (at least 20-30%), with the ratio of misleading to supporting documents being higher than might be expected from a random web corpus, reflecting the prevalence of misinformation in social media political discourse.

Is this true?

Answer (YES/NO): NO